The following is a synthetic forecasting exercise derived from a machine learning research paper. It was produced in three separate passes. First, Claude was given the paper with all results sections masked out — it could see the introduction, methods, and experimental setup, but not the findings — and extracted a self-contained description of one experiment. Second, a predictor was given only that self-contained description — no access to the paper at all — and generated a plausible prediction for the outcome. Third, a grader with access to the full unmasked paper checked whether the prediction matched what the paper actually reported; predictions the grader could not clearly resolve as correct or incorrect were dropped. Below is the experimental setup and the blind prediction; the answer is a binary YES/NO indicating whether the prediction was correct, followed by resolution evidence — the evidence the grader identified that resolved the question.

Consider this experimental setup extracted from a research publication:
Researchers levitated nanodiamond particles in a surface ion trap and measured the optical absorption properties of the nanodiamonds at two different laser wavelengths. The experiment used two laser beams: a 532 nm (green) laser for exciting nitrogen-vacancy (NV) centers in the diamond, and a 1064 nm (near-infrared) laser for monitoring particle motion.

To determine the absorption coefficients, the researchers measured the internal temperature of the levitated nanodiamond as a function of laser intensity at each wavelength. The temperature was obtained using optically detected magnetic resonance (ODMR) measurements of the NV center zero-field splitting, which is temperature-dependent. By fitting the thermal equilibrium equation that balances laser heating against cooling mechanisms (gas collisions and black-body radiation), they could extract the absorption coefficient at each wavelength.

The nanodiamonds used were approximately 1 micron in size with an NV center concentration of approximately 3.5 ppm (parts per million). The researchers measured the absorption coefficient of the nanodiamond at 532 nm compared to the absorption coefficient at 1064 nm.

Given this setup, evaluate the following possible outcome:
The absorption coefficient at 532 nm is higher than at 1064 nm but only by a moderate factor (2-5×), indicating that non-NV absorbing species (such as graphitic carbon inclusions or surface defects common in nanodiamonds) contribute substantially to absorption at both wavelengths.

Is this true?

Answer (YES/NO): NO